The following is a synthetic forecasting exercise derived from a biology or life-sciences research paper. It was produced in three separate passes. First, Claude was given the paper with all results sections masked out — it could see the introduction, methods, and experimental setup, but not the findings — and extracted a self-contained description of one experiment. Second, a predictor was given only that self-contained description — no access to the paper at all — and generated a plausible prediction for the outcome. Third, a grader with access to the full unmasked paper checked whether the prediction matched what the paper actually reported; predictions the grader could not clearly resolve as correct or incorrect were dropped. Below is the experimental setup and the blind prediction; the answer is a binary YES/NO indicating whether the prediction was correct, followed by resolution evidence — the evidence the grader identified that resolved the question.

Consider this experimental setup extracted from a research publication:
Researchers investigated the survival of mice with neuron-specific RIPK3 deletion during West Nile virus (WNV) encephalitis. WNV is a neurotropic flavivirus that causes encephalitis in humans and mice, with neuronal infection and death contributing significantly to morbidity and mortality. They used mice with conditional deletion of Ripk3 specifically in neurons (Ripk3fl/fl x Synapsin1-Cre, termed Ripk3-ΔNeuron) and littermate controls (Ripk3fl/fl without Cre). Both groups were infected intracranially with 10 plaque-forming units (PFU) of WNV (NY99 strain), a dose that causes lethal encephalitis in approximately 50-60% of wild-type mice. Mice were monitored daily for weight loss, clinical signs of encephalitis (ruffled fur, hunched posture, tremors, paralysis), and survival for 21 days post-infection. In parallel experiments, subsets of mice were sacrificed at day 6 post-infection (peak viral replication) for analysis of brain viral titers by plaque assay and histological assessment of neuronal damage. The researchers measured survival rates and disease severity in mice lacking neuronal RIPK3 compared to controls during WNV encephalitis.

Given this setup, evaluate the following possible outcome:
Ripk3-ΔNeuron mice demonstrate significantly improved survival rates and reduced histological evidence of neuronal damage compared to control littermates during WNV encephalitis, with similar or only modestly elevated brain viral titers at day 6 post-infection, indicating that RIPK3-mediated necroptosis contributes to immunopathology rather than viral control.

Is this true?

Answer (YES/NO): NO